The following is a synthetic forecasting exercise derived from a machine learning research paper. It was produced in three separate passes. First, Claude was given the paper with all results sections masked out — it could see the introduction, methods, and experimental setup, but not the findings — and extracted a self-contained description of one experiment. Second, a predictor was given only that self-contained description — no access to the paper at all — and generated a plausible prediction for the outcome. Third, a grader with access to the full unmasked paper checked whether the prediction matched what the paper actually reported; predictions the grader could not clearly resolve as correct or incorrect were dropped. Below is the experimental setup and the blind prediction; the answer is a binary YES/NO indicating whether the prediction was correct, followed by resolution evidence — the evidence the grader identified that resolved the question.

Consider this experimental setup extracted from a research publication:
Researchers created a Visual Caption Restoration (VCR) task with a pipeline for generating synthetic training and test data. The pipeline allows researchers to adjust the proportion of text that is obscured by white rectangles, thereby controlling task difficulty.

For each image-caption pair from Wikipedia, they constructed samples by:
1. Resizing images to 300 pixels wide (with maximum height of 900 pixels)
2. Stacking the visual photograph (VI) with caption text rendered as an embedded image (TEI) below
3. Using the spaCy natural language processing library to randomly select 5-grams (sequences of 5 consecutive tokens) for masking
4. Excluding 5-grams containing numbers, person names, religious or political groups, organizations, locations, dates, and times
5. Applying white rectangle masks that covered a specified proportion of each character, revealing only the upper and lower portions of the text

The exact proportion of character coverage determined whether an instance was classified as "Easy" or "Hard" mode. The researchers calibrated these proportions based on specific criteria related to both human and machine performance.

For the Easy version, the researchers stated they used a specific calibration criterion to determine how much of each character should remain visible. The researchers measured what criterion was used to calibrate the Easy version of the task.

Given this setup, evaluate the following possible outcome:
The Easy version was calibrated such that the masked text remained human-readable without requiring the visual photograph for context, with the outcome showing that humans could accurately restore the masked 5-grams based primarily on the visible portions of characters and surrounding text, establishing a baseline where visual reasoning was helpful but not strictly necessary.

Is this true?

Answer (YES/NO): NO